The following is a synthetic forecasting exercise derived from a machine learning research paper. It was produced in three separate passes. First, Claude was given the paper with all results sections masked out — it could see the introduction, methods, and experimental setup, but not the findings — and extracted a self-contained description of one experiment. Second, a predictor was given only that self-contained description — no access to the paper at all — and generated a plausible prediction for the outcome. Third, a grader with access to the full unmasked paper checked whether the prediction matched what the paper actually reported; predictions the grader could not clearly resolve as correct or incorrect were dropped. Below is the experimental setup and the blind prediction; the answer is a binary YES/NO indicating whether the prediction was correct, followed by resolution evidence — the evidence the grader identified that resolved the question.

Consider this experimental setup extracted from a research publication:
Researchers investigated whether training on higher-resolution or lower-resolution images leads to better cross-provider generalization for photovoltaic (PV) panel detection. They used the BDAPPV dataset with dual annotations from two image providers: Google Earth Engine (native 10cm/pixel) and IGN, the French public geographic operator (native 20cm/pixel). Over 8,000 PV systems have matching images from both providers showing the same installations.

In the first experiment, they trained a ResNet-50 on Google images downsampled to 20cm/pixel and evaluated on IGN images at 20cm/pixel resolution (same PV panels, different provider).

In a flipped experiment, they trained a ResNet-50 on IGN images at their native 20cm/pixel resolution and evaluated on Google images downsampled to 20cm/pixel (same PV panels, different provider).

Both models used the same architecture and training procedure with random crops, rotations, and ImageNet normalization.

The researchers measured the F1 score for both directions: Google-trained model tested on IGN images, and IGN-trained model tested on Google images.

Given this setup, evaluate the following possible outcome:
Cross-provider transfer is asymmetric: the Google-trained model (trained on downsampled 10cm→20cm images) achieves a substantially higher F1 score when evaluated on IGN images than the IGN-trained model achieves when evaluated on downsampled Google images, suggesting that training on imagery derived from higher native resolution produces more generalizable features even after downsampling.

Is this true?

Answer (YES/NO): NO